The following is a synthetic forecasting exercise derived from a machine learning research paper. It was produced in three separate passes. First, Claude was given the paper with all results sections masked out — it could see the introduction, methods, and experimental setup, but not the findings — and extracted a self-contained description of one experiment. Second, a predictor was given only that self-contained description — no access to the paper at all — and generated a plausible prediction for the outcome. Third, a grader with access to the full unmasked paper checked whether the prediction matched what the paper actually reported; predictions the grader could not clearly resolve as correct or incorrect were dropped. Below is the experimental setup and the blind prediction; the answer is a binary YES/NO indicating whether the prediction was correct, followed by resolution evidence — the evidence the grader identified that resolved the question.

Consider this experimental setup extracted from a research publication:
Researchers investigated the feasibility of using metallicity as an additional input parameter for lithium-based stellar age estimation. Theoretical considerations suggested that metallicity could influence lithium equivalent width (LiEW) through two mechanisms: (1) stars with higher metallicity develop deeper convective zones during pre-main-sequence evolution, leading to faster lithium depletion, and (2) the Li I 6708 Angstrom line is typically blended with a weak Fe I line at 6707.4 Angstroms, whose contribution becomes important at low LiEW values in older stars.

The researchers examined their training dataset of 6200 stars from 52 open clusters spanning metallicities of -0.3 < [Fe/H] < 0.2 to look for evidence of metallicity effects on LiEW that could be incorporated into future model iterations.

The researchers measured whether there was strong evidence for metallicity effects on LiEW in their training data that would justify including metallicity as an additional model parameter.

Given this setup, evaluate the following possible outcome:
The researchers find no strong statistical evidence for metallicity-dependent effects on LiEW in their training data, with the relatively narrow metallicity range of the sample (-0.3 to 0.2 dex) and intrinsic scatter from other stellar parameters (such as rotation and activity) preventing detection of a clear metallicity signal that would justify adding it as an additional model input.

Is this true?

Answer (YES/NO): YES